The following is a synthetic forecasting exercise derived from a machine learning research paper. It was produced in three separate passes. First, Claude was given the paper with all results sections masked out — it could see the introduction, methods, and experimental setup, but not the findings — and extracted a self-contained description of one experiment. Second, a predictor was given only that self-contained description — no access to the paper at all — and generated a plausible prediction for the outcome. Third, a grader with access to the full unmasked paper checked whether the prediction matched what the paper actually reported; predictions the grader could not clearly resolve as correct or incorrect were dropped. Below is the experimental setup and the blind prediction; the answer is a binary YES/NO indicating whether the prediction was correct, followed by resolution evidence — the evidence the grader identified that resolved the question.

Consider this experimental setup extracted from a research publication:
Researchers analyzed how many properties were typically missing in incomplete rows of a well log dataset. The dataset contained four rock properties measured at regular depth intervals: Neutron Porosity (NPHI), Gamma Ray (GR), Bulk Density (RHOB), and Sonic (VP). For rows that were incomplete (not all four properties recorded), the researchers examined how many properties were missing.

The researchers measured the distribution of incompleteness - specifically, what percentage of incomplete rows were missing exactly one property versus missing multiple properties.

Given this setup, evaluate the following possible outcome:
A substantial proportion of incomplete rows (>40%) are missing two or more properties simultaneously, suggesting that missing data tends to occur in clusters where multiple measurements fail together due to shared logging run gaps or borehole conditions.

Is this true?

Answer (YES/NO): NO